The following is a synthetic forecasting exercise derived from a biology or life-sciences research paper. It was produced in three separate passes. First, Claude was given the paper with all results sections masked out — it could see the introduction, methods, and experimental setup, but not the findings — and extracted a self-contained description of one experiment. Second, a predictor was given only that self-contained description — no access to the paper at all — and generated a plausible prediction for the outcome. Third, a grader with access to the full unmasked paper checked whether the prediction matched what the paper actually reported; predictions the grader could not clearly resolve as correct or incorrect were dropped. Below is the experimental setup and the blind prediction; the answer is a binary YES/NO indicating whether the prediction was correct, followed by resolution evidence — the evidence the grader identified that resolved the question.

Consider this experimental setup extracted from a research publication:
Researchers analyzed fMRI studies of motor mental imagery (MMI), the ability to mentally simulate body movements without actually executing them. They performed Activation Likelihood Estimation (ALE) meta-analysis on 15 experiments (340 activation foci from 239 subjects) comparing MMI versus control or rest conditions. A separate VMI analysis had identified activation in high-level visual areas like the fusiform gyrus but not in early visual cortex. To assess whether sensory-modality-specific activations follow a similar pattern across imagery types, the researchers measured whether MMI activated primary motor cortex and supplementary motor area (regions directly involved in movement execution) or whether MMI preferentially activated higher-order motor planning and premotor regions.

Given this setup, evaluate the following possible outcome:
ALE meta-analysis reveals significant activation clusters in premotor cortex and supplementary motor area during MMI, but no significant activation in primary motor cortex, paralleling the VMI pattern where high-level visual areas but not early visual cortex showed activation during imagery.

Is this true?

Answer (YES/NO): NO